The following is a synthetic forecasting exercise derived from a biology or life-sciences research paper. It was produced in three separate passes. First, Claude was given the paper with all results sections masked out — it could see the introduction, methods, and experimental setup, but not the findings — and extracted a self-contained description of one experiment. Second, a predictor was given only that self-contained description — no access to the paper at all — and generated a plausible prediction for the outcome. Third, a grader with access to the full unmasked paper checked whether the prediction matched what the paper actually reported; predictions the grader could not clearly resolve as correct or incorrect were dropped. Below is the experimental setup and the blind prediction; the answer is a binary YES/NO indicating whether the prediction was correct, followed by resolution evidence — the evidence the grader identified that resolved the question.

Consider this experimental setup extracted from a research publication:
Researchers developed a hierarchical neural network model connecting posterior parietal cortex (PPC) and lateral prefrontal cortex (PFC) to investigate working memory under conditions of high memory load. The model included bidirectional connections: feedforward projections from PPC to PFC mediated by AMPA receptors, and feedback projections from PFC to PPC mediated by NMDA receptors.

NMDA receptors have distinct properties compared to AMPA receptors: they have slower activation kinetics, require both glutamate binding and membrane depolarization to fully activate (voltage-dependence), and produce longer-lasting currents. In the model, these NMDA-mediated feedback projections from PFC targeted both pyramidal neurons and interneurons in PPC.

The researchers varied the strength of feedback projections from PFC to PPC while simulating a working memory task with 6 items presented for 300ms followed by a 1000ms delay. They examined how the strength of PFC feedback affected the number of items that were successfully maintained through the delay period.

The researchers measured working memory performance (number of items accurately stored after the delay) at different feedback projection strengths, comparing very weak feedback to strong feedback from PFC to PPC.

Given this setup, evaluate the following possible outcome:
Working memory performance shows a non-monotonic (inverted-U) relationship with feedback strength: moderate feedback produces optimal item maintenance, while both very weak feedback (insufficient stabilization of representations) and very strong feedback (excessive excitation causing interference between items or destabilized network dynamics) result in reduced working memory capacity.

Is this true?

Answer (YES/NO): NO